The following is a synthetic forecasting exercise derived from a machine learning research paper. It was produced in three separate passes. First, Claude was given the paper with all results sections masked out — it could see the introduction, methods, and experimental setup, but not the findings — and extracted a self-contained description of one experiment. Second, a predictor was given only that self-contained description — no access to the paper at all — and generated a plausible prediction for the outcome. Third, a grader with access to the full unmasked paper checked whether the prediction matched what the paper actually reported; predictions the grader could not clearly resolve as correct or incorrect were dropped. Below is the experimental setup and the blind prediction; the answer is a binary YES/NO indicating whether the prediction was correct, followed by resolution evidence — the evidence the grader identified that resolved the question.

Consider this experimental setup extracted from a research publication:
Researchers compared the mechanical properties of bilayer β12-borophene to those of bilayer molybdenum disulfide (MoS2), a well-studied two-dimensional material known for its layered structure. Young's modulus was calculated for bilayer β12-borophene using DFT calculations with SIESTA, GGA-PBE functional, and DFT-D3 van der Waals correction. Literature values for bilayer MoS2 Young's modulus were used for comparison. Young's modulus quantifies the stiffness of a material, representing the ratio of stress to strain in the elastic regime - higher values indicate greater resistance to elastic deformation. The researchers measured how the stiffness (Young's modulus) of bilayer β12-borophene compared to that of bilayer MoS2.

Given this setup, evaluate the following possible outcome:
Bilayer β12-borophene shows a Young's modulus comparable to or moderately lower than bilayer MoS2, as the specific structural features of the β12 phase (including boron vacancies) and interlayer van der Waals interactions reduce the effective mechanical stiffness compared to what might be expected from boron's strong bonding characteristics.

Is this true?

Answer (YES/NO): NO